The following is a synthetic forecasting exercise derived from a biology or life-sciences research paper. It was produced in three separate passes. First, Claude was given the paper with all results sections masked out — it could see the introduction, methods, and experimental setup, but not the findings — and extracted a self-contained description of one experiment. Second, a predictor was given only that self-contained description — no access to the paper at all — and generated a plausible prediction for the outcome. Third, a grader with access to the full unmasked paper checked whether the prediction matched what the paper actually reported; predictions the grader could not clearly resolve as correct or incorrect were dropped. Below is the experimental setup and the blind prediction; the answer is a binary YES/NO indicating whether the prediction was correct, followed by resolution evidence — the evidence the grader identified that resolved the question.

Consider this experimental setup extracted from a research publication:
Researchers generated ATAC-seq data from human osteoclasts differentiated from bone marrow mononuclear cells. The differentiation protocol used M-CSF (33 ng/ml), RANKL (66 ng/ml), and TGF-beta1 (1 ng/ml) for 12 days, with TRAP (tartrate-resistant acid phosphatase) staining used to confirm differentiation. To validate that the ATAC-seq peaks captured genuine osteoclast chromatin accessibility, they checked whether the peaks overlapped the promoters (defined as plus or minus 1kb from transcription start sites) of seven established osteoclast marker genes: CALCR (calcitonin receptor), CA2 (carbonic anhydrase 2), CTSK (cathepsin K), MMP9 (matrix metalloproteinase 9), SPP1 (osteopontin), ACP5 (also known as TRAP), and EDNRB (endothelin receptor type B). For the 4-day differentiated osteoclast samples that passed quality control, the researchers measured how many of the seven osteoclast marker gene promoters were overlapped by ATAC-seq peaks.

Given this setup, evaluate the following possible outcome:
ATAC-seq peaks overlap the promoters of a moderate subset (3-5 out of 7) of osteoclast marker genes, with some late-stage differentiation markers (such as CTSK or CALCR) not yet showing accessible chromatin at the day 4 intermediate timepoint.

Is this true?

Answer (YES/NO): NO